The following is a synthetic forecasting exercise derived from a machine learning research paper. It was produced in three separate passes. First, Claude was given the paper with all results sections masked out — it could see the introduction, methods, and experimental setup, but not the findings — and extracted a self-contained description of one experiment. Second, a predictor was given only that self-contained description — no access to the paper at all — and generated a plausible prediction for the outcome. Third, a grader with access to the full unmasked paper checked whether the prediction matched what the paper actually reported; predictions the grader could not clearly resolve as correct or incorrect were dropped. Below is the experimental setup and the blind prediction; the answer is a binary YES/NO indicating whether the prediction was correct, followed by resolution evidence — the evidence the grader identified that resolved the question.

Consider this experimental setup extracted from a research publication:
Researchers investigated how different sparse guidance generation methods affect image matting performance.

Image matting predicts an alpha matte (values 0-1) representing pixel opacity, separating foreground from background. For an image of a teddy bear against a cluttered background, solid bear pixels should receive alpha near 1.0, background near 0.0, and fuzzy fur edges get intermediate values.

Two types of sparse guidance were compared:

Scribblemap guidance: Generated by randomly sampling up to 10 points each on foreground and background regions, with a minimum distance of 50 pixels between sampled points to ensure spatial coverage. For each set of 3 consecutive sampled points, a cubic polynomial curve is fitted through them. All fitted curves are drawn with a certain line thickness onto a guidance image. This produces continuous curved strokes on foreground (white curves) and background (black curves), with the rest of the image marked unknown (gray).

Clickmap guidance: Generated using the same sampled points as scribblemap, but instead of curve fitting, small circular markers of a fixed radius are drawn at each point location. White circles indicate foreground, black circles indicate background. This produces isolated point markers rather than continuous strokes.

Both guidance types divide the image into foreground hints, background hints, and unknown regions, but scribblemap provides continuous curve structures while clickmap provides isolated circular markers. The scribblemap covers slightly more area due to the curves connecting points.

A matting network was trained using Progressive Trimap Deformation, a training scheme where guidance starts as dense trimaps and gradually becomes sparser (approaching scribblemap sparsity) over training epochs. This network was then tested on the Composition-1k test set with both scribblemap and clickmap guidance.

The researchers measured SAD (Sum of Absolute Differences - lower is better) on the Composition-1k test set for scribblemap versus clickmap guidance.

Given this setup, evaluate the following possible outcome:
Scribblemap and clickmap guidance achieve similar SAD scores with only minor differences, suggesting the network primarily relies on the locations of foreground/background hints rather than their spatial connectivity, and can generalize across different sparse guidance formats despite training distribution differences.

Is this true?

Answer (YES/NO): NO